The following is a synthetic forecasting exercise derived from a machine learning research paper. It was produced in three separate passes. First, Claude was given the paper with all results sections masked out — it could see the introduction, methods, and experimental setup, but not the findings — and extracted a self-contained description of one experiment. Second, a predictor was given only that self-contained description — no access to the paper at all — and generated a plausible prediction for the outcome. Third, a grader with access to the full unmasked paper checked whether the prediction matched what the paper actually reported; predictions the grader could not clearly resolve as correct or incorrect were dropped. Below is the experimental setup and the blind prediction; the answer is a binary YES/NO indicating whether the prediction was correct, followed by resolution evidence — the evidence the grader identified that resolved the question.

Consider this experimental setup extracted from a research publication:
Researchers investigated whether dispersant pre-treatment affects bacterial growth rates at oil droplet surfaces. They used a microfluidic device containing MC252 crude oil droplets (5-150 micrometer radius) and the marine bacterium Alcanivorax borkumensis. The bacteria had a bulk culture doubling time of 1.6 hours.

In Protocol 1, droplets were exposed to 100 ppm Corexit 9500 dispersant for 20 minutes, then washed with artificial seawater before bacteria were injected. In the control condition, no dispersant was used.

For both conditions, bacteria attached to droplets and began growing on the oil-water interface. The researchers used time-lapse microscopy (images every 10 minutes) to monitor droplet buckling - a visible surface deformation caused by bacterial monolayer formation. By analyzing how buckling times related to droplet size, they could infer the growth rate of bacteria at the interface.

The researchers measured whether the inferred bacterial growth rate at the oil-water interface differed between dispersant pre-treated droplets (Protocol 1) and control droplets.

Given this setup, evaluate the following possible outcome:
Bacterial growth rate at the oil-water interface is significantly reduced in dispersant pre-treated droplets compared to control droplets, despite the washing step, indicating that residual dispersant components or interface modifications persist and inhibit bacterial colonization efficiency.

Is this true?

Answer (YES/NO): NO